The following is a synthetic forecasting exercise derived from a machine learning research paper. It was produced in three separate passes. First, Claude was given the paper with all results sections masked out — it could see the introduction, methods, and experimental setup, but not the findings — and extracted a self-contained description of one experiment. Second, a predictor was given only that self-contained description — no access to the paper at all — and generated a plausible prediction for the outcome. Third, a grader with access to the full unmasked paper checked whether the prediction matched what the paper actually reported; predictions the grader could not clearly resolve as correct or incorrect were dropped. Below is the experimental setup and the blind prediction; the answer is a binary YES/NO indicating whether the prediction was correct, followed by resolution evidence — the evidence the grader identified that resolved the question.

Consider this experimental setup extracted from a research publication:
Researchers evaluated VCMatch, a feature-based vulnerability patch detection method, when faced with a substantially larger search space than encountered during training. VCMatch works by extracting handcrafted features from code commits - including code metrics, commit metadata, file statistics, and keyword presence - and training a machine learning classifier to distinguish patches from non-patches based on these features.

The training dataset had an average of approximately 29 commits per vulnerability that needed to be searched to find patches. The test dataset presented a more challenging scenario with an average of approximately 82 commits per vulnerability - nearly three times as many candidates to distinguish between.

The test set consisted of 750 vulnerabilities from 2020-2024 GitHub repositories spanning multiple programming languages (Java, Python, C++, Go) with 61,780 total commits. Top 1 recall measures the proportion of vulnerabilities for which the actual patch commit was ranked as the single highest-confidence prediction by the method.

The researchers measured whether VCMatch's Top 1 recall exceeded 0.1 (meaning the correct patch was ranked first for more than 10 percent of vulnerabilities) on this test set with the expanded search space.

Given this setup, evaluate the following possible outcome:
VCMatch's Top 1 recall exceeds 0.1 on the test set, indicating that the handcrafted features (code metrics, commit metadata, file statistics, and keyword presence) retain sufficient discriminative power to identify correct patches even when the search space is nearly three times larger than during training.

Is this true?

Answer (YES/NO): NO